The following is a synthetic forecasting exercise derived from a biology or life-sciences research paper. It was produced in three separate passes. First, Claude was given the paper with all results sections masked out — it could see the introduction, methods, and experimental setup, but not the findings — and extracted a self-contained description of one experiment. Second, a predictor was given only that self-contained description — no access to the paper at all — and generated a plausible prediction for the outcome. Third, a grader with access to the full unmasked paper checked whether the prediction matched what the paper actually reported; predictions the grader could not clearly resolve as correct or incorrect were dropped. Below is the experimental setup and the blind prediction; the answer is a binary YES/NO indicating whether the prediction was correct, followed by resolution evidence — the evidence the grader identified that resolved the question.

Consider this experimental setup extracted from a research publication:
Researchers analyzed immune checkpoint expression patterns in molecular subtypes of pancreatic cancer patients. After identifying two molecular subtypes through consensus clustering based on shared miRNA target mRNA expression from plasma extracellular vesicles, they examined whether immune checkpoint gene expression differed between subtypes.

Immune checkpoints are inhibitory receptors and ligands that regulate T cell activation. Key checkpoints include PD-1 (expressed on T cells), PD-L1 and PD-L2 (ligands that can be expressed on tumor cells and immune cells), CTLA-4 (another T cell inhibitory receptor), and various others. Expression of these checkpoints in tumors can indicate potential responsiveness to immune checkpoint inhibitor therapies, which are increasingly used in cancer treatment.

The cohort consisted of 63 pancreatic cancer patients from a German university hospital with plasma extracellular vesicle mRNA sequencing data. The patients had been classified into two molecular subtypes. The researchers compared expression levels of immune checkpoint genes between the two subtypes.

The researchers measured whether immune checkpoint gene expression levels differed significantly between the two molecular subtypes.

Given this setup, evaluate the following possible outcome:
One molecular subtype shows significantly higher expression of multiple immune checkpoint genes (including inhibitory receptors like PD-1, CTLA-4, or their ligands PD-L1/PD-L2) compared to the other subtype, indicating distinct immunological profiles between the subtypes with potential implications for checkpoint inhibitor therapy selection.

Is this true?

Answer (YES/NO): YES